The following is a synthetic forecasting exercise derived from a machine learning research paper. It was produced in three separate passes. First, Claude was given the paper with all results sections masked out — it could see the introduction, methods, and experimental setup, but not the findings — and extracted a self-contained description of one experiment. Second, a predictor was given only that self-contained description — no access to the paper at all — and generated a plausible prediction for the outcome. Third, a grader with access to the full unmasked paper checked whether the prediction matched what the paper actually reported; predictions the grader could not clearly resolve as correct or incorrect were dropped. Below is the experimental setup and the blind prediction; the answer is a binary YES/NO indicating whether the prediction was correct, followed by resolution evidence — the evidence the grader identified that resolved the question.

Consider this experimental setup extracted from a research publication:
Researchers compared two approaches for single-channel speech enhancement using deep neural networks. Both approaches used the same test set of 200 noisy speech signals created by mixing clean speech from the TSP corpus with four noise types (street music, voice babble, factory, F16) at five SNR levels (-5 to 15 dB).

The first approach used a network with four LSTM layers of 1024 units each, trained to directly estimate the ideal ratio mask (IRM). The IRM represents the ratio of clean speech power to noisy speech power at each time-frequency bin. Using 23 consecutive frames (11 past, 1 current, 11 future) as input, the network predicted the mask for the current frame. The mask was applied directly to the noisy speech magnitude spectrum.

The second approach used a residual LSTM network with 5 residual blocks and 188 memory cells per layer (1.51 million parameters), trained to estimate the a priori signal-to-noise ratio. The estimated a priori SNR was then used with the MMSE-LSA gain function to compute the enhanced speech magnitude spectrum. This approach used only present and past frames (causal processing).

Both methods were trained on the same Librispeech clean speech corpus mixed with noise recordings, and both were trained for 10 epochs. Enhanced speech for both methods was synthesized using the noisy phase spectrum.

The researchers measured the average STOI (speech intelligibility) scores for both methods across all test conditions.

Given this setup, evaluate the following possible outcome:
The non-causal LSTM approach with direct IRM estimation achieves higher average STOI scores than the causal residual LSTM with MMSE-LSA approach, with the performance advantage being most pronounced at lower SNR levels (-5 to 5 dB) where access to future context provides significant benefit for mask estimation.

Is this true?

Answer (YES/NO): NO